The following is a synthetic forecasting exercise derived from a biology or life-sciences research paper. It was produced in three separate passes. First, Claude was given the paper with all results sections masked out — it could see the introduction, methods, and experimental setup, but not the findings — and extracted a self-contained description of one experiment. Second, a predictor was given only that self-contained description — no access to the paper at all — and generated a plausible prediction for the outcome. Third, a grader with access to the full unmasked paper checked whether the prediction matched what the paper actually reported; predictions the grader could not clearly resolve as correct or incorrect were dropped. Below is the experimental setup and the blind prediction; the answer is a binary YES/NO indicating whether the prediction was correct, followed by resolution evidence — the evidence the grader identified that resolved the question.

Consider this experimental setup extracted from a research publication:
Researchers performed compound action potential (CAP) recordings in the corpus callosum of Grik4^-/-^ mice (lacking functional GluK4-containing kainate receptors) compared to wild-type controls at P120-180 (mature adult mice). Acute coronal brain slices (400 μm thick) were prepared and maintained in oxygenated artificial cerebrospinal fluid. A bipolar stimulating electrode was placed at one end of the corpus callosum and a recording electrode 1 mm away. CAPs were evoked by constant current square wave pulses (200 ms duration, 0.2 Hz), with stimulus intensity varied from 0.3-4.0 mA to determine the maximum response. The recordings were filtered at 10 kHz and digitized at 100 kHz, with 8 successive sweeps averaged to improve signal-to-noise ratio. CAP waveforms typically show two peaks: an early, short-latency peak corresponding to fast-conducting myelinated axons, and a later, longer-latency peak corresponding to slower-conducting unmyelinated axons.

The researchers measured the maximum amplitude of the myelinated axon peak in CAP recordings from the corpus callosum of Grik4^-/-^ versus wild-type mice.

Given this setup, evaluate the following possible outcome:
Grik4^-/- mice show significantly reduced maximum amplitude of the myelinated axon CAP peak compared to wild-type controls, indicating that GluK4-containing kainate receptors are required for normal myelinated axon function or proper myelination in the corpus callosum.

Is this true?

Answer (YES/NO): NO